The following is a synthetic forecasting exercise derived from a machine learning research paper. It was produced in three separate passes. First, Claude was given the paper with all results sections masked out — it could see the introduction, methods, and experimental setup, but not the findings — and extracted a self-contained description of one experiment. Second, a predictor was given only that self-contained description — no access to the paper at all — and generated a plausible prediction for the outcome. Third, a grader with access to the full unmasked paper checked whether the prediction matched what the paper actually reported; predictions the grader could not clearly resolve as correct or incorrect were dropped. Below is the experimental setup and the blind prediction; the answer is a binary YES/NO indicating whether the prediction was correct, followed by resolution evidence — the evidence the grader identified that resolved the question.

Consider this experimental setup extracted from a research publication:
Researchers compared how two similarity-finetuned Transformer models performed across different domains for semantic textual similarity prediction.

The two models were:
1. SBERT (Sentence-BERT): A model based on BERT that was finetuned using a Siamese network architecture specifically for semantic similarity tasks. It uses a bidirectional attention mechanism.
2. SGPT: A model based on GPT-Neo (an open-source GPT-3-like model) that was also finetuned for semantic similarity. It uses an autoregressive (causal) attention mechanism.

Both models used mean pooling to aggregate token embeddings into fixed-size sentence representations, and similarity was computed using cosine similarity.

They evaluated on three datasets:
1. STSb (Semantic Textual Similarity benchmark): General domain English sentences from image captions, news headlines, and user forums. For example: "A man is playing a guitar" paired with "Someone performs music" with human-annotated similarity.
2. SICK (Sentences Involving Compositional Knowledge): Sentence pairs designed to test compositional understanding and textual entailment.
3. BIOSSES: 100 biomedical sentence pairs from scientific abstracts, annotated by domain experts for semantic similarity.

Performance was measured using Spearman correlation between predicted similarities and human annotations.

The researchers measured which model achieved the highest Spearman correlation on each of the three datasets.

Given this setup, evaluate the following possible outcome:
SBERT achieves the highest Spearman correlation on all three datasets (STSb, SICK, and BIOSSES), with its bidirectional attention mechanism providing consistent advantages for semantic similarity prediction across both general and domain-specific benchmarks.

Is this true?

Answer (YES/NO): NO